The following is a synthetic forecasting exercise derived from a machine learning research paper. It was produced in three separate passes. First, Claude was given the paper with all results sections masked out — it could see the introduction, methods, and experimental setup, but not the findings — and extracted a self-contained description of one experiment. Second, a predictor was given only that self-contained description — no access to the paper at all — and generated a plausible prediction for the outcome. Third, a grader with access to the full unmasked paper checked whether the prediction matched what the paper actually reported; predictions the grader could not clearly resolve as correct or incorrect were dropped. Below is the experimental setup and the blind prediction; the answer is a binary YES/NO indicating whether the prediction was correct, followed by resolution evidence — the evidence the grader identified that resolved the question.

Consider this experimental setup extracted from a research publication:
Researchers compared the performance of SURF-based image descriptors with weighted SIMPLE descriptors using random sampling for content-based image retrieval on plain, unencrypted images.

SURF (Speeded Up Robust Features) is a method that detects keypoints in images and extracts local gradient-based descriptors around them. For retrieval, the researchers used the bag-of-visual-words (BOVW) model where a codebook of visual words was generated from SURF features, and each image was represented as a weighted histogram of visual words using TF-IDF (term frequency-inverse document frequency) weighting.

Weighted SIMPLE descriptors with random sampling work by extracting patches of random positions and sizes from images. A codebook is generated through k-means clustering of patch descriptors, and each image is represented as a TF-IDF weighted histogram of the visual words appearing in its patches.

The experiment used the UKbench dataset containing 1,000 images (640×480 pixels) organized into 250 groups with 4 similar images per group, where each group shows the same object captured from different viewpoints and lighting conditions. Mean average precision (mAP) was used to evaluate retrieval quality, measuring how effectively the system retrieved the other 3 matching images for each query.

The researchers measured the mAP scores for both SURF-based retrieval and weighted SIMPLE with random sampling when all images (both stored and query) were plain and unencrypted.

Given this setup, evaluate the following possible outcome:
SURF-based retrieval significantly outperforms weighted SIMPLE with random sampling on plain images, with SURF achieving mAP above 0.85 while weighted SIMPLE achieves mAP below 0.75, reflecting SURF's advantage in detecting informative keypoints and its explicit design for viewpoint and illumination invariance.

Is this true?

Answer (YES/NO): NO